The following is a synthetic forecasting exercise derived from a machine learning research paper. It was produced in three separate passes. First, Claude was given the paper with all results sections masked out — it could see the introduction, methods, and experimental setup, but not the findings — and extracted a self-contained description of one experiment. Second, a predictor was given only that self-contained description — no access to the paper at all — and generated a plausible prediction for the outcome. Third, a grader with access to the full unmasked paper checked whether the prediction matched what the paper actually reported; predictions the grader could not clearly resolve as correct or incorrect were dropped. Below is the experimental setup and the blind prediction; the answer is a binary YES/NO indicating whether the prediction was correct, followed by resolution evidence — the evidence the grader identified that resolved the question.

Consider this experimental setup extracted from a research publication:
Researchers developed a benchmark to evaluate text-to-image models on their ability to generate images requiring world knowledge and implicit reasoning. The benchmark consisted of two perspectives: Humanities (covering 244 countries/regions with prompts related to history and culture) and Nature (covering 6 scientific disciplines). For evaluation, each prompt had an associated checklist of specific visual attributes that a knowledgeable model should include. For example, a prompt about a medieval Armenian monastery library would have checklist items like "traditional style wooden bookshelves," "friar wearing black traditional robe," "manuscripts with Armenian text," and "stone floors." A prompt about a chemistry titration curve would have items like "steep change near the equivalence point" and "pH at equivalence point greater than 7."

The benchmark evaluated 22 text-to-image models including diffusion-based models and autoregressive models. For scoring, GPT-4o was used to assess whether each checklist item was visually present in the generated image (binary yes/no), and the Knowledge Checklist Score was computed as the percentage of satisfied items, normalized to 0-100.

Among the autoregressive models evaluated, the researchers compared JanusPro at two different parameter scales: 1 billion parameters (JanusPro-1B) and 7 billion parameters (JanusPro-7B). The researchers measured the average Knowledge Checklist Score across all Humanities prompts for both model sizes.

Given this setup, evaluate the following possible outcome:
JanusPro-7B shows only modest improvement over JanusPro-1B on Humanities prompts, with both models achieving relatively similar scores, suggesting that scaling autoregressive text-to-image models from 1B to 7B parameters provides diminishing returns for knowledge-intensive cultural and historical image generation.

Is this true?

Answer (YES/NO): NO